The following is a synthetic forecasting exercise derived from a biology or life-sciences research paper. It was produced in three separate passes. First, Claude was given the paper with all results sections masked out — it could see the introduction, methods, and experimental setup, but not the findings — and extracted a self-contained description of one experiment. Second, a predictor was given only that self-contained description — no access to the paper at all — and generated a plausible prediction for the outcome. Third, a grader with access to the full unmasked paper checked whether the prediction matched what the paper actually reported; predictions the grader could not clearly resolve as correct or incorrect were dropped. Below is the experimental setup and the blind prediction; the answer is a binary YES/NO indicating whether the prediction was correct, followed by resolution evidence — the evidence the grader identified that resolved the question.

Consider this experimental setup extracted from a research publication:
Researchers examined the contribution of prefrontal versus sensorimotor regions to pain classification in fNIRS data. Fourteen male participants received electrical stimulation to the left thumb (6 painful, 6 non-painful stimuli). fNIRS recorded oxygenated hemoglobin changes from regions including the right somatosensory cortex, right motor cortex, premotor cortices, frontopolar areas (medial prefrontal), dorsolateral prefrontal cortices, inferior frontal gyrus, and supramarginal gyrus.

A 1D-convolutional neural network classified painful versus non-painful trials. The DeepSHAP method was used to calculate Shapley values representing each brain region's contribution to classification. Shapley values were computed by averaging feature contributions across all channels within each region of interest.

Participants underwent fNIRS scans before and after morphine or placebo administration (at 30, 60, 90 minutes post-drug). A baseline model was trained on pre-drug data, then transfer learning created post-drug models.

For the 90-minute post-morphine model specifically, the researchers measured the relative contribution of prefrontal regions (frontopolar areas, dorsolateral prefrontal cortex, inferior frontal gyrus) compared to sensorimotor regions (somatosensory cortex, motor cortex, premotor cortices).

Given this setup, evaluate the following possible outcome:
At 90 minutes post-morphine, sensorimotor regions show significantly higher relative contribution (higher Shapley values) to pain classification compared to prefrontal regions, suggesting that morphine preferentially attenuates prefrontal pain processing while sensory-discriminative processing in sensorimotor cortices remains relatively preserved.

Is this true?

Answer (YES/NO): NO